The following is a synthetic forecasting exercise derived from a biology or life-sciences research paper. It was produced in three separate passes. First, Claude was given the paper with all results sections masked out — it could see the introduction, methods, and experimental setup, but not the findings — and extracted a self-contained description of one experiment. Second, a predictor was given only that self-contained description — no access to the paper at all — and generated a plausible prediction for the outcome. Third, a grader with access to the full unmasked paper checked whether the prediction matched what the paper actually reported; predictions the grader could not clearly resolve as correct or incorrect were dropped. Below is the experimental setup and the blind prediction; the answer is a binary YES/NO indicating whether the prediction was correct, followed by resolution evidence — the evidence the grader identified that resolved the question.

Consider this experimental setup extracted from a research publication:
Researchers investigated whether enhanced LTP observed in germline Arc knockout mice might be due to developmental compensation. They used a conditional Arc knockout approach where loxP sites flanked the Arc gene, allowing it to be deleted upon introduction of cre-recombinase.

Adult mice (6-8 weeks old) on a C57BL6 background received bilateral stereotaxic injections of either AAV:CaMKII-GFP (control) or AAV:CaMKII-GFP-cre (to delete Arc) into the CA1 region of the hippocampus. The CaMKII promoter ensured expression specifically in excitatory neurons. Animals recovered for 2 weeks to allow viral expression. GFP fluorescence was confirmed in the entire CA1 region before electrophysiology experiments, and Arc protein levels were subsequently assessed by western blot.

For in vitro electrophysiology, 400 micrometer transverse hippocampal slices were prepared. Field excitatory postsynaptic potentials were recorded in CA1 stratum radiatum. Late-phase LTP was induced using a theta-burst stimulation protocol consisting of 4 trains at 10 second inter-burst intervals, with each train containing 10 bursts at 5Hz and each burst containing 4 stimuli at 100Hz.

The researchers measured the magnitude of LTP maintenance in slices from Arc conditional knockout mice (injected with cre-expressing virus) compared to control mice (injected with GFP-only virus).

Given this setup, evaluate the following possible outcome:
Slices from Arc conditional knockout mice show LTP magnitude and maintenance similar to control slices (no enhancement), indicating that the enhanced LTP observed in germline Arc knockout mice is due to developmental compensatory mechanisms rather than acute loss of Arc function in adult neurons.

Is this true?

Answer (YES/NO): YES